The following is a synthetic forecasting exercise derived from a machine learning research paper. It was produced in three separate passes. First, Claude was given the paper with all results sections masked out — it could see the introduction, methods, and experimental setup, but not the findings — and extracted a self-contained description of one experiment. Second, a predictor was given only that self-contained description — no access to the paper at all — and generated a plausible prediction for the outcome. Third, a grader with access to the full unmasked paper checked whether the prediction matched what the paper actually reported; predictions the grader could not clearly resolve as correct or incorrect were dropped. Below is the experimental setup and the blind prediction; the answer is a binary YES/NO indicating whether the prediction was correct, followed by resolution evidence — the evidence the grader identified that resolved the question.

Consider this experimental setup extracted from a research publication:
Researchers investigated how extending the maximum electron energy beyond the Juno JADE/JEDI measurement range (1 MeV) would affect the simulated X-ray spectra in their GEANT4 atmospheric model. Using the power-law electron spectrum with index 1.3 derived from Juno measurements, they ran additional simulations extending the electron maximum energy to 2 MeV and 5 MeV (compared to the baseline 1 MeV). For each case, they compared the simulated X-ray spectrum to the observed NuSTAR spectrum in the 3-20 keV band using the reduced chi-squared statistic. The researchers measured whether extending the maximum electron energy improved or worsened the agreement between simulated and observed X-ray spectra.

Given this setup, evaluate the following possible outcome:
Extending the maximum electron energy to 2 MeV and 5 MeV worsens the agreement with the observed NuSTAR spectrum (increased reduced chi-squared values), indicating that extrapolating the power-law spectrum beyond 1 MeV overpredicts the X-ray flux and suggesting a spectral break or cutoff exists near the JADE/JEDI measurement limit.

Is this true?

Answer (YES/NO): NO